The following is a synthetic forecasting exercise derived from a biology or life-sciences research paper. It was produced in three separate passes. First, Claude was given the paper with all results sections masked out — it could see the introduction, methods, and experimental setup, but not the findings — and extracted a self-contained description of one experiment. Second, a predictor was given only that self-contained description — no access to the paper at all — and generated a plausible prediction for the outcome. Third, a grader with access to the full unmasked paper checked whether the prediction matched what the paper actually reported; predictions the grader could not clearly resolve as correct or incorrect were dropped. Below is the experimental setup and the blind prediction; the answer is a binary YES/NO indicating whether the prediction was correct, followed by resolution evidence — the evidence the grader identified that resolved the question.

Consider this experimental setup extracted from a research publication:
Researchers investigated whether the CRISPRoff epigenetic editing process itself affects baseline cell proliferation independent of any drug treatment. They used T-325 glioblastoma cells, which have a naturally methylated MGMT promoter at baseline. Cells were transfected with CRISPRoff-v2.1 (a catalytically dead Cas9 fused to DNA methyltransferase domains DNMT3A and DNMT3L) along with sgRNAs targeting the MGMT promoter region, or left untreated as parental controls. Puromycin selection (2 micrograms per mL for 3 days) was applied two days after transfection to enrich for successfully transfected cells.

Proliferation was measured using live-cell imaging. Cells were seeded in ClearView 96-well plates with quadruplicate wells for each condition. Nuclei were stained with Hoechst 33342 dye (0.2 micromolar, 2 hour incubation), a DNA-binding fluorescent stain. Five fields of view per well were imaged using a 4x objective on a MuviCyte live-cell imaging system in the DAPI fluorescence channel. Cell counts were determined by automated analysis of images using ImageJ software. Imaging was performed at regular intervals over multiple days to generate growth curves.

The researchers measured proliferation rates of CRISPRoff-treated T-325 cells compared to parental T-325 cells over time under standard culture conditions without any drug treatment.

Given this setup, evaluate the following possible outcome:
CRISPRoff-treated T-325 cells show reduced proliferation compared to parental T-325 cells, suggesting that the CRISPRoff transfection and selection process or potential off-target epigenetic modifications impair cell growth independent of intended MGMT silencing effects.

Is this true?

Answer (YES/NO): NO